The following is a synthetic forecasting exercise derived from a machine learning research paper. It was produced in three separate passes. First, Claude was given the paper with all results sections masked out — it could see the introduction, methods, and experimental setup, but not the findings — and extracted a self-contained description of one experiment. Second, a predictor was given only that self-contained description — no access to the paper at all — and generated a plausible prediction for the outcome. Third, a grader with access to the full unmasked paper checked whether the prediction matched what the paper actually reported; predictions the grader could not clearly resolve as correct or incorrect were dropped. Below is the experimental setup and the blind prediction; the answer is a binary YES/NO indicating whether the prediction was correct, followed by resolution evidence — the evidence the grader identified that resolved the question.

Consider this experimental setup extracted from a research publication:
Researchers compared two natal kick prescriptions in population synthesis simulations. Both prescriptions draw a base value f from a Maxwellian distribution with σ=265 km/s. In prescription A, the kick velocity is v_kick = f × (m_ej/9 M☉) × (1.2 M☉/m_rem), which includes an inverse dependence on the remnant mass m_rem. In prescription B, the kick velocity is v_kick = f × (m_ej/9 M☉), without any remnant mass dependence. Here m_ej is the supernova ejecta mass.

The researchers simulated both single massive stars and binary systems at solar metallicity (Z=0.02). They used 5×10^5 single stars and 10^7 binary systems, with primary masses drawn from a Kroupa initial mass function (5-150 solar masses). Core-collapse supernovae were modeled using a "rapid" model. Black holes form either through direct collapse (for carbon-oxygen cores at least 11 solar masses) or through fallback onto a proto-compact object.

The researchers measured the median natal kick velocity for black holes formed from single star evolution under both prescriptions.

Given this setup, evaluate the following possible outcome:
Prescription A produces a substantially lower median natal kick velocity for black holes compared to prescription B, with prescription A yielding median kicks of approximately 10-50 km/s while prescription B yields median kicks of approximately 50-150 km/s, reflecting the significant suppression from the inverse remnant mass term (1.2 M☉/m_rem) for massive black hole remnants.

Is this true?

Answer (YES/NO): NO